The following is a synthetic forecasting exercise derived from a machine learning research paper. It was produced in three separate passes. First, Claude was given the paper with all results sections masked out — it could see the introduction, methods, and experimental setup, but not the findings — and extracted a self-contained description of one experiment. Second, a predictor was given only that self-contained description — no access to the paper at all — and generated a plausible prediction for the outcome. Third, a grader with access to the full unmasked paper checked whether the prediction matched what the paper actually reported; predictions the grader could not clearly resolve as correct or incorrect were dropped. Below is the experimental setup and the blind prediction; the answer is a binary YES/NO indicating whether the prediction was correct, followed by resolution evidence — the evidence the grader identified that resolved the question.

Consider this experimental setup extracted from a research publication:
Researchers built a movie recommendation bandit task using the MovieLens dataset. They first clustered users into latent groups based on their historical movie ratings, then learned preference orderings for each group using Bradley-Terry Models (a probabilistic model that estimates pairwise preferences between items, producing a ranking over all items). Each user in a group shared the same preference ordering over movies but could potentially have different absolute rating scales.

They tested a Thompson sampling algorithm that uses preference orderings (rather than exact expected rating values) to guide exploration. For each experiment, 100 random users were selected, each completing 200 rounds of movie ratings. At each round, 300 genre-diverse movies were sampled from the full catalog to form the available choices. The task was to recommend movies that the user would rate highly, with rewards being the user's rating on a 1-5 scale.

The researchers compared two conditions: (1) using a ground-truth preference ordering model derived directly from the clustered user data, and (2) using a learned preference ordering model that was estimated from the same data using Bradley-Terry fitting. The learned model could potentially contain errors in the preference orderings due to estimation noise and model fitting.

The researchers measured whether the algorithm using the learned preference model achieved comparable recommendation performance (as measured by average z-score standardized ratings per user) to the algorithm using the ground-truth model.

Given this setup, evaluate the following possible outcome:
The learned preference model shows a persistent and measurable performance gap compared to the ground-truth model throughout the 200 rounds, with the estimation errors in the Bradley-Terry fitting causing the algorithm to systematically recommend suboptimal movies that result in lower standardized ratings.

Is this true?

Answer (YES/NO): NO